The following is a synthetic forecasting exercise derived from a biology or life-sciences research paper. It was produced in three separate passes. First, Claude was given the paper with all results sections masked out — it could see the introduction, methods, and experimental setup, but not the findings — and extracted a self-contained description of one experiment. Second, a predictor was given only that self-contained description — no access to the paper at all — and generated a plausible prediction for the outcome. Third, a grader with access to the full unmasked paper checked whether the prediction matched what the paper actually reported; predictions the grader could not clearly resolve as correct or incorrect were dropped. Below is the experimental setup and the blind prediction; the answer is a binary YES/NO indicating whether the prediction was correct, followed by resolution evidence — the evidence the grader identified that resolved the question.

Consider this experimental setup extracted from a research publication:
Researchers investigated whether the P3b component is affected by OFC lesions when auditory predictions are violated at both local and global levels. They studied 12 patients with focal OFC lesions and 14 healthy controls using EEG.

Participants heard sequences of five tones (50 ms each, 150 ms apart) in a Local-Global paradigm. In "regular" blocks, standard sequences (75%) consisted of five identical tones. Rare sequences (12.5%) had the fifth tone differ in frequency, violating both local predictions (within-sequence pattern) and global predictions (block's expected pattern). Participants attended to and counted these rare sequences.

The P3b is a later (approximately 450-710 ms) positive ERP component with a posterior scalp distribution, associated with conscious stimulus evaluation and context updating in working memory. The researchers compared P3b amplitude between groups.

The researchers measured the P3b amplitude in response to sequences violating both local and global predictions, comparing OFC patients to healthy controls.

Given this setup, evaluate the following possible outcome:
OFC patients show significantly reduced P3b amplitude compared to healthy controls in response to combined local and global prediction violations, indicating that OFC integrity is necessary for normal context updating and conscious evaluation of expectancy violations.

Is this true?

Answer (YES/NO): NO